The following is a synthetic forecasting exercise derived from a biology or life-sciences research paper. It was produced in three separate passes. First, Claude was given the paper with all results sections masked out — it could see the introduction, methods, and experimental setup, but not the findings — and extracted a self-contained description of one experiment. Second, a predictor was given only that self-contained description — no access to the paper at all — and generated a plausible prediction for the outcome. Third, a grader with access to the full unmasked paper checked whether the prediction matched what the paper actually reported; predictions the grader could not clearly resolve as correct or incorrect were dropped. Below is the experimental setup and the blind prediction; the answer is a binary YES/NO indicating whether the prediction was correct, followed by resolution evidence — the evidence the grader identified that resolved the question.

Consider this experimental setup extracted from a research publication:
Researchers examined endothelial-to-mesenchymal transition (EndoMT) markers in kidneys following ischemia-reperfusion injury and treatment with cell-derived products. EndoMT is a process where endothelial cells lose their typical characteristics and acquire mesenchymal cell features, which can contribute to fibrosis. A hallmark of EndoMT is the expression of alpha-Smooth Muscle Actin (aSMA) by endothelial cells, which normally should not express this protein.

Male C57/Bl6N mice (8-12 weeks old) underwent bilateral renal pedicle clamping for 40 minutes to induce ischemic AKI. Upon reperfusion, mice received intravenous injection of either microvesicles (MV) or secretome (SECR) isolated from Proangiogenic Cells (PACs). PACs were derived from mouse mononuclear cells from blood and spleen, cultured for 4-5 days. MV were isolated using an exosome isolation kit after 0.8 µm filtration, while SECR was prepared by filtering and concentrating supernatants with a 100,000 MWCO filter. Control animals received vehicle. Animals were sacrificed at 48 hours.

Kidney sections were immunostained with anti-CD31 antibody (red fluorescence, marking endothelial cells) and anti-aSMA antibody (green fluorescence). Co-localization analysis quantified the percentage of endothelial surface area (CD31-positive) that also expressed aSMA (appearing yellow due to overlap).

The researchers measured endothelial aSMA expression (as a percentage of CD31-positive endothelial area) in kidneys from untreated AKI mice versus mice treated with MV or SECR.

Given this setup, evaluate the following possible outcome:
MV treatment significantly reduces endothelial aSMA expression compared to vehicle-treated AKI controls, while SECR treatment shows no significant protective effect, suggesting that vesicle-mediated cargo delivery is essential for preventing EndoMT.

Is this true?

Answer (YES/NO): YES